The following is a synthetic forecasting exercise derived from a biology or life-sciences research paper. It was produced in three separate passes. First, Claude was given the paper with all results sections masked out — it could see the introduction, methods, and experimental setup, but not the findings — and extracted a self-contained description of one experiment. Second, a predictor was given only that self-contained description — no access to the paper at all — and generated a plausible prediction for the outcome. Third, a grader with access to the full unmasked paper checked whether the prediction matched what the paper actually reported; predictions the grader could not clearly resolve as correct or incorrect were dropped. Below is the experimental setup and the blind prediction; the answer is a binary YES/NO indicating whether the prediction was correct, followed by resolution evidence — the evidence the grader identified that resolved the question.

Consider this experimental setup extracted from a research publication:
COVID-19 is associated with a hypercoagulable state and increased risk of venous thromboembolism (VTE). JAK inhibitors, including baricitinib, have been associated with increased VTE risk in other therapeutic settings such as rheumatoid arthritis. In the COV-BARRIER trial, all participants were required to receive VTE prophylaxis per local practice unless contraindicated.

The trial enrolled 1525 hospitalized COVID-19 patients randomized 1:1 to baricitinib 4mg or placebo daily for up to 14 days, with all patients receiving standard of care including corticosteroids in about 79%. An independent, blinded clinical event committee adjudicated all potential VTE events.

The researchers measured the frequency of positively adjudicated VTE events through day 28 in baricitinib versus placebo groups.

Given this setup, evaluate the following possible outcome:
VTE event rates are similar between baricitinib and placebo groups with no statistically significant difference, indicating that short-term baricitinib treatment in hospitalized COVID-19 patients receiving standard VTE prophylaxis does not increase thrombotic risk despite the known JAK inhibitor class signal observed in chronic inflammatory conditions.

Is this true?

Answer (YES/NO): YES